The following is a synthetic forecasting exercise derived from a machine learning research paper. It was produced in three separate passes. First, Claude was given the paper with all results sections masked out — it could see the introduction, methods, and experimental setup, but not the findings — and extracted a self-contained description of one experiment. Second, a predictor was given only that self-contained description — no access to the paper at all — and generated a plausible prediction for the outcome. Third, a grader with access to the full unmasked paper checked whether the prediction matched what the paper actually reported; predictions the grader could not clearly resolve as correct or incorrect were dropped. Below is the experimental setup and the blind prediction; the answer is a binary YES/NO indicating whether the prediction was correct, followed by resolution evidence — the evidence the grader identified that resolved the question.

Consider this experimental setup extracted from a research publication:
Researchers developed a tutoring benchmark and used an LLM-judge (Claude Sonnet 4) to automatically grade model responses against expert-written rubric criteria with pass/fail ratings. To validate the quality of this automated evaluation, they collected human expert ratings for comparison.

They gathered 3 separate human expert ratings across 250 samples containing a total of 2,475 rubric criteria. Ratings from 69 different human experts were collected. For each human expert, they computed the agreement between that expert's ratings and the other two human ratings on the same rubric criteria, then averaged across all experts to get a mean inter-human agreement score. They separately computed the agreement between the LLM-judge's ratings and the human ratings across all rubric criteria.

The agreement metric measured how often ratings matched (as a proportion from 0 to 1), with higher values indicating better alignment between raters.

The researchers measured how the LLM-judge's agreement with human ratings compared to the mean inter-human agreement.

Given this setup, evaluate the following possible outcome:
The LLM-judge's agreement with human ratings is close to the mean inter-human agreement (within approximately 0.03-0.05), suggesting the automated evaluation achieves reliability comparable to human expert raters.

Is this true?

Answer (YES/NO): YES